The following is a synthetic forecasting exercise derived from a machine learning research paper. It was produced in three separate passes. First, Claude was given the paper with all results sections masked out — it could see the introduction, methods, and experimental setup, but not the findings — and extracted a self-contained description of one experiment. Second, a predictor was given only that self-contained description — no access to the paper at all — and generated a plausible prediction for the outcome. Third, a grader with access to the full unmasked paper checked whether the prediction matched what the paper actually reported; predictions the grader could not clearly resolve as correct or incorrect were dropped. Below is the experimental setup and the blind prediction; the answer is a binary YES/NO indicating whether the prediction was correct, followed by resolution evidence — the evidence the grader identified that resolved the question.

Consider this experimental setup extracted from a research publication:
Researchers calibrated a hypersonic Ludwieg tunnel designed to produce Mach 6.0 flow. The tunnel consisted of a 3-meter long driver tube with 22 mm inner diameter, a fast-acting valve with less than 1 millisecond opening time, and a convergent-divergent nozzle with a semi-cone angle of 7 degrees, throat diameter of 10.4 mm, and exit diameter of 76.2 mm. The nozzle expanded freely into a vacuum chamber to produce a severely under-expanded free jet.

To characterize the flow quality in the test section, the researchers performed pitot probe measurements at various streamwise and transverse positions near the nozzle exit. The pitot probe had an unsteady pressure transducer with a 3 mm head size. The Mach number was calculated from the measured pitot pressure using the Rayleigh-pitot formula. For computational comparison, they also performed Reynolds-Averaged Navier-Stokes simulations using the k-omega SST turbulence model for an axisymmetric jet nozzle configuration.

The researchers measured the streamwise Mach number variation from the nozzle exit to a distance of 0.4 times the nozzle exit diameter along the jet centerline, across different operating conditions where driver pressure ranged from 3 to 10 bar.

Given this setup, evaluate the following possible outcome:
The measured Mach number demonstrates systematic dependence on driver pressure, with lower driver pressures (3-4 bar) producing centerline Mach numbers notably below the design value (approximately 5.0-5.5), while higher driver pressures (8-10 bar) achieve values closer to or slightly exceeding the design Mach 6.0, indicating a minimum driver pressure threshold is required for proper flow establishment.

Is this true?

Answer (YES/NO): NO